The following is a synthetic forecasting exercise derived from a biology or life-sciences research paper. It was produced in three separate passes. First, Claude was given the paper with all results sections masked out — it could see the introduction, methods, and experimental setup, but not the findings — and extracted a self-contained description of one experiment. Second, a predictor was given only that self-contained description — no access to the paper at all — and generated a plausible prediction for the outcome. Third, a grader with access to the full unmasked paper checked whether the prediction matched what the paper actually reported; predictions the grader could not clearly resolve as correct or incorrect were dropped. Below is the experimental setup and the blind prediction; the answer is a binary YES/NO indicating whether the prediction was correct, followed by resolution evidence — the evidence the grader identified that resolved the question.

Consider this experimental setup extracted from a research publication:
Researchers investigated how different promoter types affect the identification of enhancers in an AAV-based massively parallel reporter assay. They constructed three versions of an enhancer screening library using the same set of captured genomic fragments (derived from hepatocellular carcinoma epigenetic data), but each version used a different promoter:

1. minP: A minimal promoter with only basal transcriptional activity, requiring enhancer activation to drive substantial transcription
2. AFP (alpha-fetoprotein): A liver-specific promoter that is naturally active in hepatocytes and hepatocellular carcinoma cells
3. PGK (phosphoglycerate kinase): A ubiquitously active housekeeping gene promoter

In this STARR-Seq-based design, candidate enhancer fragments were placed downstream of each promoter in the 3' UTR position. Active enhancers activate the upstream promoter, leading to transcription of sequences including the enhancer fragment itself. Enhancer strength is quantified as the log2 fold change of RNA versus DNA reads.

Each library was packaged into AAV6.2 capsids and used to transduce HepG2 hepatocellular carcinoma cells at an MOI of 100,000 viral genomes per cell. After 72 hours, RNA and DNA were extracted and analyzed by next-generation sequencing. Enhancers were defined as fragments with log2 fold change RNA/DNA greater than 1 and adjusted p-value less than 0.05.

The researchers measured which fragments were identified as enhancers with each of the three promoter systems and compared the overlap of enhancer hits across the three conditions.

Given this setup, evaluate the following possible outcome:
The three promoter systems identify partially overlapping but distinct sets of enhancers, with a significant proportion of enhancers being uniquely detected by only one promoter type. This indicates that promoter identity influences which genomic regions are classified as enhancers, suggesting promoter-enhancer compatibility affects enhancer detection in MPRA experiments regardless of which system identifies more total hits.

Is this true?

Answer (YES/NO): YES